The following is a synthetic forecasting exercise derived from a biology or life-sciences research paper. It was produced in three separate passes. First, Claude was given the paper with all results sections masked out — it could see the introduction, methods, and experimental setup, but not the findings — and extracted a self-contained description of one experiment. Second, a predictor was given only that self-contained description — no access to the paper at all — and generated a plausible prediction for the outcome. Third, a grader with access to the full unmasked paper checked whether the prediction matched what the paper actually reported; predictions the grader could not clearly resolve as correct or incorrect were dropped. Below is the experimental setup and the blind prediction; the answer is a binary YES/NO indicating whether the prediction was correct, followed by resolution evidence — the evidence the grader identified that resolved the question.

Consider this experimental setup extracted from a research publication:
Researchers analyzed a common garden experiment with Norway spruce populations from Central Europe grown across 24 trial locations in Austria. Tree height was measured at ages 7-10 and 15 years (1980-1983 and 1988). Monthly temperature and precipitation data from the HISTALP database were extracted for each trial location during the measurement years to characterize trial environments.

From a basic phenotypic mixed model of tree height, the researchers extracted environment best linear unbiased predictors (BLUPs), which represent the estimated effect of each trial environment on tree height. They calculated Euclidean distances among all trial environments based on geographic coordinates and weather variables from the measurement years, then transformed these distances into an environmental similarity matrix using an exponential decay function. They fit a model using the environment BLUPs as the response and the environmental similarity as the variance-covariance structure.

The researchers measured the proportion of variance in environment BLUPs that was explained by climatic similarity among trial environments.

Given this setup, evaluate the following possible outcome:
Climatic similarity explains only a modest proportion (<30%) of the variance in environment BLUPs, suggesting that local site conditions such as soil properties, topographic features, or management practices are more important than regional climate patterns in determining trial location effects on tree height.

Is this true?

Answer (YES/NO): NO